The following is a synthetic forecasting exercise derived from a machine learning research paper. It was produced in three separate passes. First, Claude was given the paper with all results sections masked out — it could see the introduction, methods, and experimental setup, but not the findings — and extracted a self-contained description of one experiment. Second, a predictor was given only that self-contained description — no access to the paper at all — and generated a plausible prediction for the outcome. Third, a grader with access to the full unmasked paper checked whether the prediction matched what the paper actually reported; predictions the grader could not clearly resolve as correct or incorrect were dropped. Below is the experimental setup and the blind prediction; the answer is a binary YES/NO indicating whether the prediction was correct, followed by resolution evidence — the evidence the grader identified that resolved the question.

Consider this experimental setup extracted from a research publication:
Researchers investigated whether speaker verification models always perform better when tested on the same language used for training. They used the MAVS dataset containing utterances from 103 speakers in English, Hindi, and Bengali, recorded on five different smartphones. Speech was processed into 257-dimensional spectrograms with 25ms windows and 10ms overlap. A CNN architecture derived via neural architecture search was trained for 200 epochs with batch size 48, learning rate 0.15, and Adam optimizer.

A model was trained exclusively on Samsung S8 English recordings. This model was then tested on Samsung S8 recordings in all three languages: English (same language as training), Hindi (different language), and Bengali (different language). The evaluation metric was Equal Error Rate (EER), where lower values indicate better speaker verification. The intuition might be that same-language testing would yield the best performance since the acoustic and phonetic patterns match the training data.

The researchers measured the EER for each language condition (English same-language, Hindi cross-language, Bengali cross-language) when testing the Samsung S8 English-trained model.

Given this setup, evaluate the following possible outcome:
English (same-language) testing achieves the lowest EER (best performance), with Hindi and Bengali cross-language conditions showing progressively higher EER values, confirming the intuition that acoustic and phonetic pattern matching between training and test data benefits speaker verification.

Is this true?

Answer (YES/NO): NO